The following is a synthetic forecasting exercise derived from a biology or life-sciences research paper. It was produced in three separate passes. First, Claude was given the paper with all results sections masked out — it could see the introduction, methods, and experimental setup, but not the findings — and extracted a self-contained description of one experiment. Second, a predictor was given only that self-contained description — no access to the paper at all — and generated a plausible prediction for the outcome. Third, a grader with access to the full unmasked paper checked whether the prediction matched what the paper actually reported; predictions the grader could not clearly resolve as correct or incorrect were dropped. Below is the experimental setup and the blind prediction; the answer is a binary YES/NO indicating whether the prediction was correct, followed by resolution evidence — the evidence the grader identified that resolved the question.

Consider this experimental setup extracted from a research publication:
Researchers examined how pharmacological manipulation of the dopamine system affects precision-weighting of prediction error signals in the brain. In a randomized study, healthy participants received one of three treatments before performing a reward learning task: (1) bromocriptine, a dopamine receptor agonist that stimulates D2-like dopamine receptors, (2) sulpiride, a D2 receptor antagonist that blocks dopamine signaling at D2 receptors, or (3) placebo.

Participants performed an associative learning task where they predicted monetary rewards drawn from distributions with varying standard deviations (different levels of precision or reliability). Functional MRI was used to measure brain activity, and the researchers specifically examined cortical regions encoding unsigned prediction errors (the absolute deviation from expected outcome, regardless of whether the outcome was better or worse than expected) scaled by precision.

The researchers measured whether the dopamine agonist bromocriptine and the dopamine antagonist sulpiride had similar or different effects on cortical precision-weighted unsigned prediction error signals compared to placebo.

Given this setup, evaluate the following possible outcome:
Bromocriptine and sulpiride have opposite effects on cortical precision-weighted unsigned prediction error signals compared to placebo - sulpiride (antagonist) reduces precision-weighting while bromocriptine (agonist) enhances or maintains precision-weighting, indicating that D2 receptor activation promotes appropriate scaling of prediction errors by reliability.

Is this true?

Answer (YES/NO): NO